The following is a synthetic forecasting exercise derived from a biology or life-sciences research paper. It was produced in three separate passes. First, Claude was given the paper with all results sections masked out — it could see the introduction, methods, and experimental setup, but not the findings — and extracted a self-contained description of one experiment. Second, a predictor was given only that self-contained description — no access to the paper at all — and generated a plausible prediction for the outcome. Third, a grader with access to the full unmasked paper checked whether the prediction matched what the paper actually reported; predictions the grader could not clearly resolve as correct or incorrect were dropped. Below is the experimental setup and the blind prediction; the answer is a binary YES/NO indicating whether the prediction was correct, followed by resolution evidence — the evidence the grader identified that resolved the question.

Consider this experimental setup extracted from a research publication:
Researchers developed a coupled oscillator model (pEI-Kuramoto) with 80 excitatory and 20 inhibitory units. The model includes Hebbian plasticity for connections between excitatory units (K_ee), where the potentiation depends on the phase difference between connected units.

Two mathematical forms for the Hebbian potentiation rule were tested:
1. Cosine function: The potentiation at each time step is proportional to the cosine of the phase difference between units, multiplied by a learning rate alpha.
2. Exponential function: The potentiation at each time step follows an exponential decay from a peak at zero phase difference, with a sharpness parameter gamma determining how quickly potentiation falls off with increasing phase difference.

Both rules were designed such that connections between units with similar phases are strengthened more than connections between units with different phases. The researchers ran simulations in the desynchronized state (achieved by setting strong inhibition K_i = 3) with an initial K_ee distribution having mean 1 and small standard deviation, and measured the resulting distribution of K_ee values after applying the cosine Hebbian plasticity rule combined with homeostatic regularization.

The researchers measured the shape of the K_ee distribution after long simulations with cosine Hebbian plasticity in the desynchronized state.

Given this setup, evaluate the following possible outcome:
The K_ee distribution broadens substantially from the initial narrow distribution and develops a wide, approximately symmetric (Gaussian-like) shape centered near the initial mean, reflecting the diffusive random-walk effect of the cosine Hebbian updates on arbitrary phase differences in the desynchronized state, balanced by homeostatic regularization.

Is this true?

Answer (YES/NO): NO